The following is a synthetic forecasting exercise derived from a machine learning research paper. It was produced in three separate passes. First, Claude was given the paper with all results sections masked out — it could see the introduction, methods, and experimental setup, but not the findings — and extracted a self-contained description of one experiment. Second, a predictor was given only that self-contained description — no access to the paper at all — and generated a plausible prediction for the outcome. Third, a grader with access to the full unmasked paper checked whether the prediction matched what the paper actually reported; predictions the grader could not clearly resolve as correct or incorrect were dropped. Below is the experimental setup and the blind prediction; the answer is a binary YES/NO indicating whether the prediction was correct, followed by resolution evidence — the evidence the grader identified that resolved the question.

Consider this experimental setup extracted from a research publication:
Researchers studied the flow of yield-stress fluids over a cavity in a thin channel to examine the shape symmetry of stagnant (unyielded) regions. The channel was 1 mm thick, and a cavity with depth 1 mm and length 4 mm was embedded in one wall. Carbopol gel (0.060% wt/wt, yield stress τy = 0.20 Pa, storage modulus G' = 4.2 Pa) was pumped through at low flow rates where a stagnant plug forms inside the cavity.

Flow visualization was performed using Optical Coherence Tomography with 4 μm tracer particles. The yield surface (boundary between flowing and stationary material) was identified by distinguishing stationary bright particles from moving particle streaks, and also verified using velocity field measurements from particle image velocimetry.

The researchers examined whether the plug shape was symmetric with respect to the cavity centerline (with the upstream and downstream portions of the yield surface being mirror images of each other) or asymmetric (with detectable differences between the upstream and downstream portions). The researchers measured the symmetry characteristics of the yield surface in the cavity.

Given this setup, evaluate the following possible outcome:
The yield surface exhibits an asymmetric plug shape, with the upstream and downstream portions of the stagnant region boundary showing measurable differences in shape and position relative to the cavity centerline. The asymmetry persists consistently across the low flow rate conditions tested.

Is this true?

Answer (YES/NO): YES